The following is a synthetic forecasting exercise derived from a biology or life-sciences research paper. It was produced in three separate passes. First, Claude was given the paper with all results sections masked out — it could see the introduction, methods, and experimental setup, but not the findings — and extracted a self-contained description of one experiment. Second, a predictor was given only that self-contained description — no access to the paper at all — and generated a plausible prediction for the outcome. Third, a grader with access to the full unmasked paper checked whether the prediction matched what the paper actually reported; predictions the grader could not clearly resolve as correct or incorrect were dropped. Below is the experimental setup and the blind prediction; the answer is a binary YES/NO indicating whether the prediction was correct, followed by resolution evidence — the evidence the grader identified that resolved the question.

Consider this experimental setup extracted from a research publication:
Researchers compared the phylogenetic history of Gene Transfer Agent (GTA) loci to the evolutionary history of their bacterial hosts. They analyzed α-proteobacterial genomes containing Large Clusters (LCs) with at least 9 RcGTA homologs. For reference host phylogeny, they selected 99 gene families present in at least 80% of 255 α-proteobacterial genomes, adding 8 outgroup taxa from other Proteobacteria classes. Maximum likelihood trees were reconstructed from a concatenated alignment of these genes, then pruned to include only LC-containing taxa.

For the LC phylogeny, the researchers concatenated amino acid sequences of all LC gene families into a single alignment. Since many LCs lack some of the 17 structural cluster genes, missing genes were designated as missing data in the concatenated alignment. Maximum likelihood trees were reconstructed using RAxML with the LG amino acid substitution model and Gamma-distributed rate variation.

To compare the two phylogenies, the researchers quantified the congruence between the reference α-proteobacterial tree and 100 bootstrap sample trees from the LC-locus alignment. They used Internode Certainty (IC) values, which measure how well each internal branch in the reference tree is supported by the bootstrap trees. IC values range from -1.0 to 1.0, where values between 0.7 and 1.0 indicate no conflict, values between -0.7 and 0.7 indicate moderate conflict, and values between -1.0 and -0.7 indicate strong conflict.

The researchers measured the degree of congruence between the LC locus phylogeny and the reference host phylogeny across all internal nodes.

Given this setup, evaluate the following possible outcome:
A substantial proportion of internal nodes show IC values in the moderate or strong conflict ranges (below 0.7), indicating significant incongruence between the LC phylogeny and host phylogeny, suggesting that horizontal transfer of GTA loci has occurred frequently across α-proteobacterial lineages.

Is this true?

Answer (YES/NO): NO